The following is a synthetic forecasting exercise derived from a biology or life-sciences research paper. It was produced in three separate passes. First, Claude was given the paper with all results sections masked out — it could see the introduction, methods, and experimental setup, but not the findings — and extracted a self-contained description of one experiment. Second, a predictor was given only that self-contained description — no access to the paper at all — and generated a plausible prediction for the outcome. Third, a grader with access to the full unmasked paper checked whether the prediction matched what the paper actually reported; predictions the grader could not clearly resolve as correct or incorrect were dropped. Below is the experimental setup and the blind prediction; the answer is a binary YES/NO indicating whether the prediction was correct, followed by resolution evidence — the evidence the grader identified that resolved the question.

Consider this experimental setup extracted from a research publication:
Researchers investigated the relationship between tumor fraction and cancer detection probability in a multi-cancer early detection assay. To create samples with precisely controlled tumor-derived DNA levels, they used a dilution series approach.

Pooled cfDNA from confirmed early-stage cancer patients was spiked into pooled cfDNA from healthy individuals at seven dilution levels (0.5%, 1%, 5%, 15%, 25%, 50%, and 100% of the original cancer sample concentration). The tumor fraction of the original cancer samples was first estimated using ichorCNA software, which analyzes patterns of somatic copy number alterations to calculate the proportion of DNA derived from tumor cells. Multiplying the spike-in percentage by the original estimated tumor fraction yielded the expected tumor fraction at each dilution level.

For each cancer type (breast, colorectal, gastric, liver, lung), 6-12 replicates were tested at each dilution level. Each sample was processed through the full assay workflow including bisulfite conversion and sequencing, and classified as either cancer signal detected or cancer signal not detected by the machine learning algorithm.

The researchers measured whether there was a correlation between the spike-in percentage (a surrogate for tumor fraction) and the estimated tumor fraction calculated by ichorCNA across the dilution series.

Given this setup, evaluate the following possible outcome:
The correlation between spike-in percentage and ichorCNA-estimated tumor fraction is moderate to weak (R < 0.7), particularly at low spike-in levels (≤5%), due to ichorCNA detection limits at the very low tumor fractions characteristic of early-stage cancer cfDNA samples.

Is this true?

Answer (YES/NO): NO